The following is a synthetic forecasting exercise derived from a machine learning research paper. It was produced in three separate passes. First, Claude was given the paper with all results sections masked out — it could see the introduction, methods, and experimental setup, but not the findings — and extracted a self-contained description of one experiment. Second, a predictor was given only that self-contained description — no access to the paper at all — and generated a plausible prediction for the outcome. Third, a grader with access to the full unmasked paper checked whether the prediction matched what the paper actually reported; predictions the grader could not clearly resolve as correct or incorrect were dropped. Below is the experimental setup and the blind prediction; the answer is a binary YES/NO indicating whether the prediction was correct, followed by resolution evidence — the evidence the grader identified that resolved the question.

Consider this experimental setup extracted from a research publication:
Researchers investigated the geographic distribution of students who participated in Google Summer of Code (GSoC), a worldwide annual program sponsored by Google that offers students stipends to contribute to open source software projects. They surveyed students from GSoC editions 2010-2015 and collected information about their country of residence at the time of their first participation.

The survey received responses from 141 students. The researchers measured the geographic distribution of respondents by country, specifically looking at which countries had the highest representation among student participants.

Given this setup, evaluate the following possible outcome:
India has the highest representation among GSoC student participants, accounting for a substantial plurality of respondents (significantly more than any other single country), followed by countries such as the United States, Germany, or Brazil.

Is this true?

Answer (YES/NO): YES